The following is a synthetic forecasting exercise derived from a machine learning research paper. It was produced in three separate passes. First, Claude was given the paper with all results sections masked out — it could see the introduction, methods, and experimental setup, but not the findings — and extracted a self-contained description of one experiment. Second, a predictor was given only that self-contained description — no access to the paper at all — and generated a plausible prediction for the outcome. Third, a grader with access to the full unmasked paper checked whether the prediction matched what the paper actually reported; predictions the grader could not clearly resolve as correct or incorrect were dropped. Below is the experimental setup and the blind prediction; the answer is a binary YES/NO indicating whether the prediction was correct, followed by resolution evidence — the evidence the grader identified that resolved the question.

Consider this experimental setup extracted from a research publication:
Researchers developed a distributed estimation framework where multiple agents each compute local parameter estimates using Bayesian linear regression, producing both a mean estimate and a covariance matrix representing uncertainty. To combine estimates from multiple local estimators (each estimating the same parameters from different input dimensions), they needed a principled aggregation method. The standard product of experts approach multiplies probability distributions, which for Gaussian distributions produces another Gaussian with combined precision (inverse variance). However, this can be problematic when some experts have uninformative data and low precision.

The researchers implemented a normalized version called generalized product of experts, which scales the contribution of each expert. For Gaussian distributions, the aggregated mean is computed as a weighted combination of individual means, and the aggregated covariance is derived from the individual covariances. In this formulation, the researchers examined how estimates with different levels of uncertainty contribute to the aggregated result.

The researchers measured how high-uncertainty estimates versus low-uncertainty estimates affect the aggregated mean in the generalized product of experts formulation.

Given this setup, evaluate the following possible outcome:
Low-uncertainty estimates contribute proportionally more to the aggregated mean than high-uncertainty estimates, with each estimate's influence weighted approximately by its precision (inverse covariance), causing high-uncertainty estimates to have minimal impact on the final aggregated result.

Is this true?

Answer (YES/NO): YES